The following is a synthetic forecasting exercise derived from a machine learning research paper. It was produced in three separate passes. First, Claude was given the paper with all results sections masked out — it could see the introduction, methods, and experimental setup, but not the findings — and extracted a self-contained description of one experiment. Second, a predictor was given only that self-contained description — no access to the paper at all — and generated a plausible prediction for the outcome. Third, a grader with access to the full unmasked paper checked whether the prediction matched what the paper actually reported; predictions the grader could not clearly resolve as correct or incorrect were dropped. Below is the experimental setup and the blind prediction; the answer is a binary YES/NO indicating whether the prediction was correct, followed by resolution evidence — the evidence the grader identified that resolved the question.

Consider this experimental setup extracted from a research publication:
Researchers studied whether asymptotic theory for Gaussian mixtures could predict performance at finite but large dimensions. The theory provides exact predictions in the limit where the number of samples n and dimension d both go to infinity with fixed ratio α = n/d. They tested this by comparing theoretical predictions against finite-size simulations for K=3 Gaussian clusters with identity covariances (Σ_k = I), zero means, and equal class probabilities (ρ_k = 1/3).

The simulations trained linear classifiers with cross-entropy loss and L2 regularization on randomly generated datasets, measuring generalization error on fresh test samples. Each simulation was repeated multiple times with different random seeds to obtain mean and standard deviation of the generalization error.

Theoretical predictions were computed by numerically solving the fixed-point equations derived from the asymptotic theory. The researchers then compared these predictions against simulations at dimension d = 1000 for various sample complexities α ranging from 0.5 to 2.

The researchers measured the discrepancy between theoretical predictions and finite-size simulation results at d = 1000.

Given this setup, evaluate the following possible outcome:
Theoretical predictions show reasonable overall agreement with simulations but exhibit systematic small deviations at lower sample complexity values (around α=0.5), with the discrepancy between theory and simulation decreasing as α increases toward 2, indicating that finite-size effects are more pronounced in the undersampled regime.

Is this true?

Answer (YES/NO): NO